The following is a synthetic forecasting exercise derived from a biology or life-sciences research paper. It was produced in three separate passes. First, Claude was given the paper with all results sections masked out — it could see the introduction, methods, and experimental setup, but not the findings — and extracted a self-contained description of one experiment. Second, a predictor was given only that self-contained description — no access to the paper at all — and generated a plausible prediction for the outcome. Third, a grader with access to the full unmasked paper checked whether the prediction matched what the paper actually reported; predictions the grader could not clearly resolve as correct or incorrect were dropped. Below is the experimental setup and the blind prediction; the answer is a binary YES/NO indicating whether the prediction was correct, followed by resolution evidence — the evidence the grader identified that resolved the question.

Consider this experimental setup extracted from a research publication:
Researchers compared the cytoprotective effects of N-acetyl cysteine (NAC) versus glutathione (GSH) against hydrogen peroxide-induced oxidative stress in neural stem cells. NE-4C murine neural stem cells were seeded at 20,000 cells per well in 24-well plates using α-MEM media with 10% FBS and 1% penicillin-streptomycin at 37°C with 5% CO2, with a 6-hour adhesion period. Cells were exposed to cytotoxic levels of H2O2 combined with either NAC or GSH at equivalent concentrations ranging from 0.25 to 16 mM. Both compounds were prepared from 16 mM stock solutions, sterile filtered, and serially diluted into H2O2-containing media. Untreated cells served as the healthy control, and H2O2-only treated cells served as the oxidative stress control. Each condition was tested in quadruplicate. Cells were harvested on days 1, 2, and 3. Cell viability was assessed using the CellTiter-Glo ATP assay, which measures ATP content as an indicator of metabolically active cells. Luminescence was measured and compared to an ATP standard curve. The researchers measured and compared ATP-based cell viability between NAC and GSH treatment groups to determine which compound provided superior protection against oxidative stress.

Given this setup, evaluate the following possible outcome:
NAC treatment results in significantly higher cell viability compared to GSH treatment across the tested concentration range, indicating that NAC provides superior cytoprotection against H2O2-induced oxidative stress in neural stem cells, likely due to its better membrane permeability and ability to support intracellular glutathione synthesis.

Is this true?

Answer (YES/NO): NO